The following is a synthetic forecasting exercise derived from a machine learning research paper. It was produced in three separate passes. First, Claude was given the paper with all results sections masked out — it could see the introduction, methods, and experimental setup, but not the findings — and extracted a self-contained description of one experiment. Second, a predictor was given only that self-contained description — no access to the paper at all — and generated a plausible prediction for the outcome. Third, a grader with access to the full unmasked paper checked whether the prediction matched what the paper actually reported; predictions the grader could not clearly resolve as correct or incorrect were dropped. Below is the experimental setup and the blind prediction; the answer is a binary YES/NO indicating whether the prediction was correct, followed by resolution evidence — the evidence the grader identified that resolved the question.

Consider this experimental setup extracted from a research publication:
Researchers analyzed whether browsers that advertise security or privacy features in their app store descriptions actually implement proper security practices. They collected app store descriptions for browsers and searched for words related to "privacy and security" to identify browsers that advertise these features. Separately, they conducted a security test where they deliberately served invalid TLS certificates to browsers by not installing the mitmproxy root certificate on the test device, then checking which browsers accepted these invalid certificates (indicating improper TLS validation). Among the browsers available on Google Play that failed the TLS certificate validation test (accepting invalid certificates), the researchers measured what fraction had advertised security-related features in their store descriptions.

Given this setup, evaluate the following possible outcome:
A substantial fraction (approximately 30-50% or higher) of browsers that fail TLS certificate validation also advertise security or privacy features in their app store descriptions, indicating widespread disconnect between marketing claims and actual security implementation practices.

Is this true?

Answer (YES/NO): NO